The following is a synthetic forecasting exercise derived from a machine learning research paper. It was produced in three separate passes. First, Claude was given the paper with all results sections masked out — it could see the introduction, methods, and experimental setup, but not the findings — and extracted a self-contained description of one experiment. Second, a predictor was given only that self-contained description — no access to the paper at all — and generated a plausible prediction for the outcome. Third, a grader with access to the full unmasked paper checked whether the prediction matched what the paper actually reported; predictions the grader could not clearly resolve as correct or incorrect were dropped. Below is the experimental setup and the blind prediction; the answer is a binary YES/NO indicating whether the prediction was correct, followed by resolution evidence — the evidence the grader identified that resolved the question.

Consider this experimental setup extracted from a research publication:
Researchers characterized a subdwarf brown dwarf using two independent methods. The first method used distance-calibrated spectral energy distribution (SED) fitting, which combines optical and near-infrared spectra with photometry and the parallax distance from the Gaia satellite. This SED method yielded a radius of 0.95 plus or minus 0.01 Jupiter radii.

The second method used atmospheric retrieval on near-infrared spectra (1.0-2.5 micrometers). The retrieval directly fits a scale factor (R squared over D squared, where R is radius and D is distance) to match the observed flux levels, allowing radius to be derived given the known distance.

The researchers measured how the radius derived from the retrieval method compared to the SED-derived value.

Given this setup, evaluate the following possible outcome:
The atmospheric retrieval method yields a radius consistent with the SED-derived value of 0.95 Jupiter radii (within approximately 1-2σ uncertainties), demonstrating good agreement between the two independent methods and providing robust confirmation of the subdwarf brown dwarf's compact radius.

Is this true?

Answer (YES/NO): NO